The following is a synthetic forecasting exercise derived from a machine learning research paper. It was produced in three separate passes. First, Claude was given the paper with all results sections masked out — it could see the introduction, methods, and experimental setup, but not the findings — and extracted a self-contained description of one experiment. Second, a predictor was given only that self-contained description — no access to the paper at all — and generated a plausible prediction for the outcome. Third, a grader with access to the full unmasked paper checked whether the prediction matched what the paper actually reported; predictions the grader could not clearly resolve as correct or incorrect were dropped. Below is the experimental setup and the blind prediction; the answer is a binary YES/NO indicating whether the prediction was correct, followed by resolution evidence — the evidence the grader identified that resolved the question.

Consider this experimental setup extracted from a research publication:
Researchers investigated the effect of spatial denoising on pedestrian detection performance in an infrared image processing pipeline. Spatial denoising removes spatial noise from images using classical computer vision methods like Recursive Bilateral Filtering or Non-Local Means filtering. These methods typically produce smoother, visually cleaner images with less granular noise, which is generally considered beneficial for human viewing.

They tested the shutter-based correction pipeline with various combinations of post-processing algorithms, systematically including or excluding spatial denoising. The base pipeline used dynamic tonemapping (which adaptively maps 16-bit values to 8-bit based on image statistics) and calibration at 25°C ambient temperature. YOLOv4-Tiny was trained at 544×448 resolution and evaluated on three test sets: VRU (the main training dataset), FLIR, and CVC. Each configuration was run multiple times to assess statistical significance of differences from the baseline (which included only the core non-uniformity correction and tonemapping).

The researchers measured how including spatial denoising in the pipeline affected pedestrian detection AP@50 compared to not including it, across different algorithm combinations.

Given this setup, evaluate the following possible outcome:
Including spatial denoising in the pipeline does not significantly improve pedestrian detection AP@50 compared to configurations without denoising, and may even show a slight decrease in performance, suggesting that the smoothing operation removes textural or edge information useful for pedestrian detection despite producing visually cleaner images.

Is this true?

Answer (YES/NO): NO